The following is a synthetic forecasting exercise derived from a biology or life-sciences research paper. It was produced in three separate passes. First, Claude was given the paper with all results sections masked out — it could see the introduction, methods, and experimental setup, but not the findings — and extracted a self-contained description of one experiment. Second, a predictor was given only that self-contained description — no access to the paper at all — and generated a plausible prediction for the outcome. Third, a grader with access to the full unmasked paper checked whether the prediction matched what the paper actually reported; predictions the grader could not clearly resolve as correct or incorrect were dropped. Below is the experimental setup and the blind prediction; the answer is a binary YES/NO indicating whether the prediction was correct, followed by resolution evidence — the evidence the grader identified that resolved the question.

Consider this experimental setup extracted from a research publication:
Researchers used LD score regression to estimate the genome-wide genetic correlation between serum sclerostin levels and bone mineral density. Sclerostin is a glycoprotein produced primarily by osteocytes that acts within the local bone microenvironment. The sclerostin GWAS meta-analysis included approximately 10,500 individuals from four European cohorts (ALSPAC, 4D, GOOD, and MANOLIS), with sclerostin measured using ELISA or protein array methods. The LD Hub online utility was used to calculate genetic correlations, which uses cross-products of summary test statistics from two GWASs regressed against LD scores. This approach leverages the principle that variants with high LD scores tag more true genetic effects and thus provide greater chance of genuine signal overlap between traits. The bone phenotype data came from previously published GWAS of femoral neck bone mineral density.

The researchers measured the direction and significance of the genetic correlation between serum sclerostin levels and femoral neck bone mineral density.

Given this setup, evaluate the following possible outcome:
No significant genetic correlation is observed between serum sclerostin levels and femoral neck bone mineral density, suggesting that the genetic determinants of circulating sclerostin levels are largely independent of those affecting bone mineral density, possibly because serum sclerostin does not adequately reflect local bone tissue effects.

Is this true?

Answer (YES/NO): YES